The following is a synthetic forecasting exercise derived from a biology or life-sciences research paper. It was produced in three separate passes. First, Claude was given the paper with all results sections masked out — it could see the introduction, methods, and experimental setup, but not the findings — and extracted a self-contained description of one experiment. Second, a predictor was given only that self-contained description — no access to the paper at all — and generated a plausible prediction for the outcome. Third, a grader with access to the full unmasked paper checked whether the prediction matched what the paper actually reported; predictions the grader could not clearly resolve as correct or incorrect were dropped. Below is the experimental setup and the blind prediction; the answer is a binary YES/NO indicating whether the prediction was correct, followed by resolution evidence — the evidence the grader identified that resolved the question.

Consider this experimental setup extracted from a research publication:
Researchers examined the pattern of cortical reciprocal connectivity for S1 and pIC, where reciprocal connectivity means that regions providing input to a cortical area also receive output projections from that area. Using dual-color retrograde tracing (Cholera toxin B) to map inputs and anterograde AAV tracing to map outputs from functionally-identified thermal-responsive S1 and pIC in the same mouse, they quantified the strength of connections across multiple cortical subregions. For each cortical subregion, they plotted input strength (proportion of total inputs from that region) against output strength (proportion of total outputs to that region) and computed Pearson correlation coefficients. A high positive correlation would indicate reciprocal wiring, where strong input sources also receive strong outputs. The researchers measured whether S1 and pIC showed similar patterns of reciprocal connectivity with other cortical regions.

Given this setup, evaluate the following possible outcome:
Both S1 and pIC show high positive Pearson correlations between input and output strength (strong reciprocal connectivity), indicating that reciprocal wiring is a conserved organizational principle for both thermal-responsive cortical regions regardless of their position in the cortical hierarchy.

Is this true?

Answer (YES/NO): YES